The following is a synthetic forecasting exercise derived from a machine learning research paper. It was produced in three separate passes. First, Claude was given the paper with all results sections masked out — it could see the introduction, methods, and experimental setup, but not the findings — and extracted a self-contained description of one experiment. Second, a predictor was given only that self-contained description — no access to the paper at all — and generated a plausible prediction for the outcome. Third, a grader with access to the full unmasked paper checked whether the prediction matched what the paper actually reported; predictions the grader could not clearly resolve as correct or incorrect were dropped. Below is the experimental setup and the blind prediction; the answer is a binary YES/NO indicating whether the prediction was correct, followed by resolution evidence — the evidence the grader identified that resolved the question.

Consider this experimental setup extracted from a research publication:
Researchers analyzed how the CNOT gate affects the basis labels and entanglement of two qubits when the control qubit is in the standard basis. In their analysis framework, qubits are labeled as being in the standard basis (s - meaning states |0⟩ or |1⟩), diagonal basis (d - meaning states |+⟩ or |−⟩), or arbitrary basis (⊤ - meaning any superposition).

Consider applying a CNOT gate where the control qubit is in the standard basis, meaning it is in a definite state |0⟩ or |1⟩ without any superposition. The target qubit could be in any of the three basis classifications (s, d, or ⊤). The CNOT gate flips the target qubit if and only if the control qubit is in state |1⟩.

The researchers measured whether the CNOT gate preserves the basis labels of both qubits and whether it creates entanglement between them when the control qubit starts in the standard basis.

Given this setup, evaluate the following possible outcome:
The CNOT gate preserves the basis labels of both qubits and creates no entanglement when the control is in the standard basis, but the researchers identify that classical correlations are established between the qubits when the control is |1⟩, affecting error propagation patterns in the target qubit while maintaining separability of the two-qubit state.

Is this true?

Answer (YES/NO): NO